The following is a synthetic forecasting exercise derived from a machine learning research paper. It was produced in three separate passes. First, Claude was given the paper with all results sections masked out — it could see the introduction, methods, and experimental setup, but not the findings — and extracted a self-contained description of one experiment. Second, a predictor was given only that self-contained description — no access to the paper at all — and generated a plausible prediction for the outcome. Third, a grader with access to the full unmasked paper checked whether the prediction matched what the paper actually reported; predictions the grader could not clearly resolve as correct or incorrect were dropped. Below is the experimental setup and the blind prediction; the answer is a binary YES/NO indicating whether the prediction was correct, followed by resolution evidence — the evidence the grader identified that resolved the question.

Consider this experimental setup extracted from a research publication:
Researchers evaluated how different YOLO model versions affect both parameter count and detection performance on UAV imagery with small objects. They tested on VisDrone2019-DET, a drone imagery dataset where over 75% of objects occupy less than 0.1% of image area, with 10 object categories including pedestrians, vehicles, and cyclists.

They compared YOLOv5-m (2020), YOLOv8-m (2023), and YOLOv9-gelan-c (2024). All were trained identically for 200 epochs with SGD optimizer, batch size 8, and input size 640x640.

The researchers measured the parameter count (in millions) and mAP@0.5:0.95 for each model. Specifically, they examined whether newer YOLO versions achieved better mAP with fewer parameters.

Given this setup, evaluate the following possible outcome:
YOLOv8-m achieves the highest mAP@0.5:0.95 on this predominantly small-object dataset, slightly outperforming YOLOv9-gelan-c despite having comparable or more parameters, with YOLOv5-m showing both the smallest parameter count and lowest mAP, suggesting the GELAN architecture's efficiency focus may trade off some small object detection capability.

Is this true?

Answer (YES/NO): NO